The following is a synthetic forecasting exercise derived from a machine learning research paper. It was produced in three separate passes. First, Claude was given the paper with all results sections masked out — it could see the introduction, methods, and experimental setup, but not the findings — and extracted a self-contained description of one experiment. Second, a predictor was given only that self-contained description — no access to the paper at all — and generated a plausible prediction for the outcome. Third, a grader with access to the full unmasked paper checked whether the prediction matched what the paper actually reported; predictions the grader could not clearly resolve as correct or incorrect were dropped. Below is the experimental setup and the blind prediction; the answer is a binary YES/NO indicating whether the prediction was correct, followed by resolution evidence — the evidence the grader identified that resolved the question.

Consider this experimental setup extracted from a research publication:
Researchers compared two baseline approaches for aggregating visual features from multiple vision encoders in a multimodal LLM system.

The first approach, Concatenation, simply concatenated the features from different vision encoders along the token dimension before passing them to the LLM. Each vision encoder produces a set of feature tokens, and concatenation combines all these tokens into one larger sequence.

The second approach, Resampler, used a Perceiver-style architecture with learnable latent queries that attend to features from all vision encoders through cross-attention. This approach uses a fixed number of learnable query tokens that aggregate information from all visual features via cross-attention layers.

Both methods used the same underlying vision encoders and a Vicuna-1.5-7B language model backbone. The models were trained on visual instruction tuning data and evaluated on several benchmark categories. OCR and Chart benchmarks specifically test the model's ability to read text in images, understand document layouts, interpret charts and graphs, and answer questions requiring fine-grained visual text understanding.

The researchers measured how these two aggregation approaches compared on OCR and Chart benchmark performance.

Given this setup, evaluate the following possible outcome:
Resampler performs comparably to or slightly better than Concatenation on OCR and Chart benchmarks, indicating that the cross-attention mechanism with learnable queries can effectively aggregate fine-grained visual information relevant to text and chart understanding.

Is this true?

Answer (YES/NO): NO